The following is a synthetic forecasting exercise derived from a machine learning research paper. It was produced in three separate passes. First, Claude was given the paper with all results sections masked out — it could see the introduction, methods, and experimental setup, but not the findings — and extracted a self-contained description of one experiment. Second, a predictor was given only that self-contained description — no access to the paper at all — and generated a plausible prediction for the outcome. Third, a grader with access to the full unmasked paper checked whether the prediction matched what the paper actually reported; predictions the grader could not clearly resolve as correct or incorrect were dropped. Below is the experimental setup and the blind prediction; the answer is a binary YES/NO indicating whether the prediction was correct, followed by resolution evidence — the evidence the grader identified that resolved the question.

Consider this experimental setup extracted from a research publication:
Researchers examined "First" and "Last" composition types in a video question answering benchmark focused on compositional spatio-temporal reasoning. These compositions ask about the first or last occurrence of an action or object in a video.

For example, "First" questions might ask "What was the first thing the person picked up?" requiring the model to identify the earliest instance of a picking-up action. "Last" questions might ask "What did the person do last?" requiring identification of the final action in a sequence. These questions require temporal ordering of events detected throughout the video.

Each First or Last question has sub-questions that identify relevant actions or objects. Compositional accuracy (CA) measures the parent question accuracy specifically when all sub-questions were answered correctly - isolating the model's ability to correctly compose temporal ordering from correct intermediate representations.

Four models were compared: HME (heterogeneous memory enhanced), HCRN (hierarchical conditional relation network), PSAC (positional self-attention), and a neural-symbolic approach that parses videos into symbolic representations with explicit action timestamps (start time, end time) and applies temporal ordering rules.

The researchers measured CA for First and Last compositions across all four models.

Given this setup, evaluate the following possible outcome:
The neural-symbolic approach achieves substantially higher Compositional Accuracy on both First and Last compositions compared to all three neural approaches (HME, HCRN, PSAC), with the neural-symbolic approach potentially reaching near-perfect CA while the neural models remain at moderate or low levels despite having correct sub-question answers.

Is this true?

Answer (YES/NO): NO